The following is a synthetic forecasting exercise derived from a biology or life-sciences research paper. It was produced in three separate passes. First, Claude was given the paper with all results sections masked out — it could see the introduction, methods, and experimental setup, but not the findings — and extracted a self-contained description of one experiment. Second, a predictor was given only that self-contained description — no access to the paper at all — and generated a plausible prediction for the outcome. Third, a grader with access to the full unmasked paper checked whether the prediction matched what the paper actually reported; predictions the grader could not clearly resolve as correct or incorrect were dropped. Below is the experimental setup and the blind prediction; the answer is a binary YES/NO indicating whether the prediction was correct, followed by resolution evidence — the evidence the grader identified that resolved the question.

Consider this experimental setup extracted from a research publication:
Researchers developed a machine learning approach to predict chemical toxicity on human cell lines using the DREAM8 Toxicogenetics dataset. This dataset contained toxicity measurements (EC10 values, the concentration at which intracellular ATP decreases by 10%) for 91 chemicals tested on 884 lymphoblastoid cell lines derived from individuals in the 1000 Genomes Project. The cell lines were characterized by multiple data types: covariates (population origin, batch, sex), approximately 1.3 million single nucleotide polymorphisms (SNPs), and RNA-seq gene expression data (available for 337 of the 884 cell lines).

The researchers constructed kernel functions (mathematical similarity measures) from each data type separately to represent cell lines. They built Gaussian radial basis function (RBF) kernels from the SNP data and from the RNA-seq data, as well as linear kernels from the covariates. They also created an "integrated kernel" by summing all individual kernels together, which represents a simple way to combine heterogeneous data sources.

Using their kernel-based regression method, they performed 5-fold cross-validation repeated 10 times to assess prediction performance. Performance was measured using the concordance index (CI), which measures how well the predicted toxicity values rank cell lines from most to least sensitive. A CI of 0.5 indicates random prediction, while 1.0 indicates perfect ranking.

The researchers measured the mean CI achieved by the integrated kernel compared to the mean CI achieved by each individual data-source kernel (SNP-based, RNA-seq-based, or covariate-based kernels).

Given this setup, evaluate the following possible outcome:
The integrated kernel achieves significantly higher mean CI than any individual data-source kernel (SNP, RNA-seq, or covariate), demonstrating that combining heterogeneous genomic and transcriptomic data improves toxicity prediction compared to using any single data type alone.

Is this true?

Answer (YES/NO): YES